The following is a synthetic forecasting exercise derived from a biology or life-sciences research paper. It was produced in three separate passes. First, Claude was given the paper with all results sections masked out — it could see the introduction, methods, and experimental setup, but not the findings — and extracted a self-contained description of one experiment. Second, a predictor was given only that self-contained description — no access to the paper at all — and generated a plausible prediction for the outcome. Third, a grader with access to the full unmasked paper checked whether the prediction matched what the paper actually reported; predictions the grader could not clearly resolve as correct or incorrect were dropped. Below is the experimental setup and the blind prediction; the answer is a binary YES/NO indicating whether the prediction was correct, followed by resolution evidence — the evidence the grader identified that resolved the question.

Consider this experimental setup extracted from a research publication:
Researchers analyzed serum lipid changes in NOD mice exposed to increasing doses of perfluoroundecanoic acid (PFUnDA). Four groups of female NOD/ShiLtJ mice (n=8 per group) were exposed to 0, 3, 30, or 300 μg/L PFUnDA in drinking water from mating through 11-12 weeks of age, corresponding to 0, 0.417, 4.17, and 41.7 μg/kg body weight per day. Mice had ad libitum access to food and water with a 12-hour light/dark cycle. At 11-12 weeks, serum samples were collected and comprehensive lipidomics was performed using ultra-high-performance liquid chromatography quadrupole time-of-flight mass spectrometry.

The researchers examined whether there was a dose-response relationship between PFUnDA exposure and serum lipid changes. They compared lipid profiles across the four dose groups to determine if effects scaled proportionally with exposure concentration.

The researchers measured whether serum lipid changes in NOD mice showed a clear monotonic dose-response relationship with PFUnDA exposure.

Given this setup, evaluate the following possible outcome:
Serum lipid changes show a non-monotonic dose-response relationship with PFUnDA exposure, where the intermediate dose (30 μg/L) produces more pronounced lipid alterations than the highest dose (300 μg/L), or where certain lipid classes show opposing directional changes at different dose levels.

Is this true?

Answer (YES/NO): NO